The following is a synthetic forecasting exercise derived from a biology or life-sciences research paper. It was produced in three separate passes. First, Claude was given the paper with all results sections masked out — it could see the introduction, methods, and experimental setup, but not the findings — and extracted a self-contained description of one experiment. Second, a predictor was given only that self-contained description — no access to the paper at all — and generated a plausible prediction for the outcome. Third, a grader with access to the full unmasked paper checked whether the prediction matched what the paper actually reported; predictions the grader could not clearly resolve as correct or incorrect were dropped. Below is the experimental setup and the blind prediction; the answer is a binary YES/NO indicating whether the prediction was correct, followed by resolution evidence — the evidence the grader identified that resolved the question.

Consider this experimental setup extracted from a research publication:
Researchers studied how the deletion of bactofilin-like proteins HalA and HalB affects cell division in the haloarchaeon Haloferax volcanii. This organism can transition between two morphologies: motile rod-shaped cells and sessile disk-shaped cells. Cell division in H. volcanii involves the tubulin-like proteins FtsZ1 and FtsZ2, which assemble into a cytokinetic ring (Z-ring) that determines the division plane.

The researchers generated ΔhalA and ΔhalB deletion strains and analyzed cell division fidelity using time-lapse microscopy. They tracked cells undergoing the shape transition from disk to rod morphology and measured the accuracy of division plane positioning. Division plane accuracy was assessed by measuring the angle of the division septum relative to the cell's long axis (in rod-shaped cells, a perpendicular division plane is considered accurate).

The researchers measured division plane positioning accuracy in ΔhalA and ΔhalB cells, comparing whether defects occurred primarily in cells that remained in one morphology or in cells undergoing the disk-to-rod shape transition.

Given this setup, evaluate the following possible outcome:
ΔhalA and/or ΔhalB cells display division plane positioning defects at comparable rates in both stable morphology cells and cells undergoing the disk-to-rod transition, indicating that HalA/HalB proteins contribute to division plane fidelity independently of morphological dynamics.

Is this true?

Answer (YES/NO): NO